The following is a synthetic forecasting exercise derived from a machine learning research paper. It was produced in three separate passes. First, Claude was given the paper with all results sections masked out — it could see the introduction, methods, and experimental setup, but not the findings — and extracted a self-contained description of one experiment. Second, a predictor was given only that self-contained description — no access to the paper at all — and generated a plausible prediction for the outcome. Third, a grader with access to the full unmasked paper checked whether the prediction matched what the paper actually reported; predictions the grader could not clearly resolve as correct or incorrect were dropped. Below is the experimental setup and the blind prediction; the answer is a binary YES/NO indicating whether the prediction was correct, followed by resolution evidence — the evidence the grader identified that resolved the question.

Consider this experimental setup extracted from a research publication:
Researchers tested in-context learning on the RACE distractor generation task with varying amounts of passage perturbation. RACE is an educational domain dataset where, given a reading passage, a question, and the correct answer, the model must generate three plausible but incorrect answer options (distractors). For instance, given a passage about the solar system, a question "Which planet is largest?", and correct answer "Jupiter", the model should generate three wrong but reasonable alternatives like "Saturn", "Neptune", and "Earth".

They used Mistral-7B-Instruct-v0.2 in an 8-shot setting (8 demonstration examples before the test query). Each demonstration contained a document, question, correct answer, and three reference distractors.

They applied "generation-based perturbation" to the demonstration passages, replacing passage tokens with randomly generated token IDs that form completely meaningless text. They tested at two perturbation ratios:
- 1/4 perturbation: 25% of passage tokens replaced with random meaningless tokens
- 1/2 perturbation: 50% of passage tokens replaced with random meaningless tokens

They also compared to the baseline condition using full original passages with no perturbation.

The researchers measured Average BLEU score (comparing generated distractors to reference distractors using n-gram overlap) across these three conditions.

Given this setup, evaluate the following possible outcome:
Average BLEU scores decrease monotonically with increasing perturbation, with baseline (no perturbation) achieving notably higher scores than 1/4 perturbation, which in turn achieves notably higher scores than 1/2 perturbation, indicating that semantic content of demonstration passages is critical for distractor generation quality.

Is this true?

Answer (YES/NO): NO